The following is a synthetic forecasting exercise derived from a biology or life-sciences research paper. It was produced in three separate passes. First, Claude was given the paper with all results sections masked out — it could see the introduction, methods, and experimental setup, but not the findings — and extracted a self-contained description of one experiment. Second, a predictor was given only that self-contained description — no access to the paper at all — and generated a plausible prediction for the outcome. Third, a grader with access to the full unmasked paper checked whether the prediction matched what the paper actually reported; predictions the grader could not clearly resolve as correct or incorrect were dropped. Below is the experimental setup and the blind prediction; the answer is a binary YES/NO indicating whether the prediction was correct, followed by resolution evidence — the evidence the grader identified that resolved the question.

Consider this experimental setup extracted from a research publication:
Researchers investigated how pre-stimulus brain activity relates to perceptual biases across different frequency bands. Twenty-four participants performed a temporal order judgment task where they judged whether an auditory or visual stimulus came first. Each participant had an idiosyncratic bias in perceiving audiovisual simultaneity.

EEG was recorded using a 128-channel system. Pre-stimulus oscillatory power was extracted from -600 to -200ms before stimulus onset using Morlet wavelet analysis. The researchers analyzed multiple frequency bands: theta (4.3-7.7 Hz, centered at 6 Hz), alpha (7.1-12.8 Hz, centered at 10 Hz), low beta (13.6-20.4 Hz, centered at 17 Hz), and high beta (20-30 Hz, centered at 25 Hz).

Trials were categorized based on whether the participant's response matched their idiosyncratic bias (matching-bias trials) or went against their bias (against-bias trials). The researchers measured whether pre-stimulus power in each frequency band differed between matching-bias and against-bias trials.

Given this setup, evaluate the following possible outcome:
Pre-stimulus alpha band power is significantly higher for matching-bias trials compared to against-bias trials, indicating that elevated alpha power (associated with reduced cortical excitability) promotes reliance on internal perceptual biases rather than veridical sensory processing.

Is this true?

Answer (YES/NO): YES